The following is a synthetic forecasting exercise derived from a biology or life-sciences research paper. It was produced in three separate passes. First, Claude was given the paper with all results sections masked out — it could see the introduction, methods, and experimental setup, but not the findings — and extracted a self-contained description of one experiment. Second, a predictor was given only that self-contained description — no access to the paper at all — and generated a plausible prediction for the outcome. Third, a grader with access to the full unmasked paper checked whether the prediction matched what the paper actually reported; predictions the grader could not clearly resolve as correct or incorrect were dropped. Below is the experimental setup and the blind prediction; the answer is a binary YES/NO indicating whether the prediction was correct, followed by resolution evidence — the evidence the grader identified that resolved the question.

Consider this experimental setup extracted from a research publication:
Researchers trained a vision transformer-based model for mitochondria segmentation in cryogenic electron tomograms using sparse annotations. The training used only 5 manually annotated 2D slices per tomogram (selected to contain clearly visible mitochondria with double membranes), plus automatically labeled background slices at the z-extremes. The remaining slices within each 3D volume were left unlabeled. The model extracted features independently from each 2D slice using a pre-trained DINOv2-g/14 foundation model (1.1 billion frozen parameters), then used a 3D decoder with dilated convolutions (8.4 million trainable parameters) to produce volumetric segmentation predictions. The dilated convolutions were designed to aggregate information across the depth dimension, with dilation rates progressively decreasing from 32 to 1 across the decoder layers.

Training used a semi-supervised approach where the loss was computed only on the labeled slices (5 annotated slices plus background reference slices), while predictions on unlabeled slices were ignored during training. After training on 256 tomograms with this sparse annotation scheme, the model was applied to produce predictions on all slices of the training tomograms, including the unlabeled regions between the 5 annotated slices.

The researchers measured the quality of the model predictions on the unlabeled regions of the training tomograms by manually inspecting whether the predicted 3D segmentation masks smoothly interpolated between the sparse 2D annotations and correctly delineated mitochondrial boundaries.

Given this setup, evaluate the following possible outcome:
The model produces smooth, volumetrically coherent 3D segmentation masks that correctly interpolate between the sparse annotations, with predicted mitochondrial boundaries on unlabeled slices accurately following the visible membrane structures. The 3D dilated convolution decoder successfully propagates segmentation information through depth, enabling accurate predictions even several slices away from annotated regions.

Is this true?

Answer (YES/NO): YES